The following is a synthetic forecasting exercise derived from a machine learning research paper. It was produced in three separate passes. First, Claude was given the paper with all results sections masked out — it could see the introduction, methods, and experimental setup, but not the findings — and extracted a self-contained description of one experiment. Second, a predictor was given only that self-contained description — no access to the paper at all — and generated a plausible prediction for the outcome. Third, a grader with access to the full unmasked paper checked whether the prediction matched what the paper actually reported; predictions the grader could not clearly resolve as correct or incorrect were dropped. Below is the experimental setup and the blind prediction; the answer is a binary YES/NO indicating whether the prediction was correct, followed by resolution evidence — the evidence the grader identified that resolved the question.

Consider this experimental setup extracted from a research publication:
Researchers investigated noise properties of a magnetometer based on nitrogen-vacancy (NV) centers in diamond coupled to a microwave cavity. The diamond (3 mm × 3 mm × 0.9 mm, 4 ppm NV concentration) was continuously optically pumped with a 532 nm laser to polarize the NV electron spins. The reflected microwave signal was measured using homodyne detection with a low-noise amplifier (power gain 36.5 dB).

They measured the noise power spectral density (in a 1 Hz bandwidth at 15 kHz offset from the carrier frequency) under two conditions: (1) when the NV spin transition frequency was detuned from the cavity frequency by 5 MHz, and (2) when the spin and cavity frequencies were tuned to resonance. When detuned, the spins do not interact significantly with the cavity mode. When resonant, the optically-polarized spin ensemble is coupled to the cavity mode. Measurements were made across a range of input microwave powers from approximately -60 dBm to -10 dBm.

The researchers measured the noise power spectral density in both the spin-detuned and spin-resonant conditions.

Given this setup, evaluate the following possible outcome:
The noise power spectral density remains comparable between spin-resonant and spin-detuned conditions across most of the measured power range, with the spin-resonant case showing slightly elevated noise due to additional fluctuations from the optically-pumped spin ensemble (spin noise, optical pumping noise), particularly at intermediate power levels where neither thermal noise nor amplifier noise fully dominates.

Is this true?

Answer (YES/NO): NO